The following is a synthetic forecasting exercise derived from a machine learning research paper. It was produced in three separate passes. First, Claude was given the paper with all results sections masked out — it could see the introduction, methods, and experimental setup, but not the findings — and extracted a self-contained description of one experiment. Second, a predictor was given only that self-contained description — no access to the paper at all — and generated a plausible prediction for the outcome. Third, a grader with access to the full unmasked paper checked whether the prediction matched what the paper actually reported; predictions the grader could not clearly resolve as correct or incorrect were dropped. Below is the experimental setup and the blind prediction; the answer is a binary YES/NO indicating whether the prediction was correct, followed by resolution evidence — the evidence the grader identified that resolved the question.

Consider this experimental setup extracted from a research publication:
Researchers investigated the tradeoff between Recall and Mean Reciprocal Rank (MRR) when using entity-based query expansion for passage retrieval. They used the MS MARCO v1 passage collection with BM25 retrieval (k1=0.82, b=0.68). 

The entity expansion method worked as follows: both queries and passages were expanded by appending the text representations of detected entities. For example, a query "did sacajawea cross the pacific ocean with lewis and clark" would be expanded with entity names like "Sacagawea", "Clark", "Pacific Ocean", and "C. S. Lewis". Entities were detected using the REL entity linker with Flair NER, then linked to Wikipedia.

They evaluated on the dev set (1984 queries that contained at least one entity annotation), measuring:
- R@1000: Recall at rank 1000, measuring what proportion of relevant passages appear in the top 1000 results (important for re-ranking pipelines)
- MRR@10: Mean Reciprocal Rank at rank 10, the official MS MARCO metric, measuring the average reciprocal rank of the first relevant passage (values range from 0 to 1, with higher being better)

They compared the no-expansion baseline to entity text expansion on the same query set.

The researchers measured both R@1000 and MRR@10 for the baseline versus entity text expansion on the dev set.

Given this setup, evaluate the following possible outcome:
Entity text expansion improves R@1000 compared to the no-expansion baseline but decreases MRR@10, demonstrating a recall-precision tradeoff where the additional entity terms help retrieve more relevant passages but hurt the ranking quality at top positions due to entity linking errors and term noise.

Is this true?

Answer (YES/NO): YES